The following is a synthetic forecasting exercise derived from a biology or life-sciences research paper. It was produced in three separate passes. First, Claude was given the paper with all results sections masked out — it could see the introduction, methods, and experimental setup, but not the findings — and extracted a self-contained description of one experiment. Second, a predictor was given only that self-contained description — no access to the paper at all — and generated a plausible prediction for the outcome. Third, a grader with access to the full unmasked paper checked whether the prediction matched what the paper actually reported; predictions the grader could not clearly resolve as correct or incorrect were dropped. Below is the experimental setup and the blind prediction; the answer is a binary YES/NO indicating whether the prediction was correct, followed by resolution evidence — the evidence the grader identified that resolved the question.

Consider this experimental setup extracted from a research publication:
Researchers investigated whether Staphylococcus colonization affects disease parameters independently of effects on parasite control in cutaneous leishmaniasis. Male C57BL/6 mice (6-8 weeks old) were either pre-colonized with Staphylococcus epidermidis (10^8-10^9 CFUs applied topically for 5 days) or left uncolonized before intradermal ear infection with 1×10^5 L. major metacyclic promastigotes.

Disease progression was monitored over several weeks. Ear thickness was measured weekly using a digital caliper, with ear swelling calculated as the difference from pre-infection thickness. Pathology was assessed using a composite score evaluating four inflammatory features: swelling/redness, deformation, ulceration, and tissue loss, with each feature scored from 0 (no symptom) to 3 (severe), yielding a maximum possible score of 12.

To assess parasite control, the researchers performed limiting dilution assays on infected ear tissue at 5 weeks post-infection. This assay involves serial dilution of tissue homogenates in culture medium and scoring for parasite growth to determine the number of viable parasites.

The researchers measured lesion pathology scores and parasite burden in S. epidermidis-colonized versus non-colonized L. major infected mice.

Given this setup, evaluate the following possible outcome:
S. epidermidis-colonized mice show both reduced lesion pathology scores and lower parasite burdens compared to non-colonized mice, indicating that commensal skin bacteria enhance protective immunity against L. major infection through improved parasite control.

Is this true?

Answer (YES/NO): NO